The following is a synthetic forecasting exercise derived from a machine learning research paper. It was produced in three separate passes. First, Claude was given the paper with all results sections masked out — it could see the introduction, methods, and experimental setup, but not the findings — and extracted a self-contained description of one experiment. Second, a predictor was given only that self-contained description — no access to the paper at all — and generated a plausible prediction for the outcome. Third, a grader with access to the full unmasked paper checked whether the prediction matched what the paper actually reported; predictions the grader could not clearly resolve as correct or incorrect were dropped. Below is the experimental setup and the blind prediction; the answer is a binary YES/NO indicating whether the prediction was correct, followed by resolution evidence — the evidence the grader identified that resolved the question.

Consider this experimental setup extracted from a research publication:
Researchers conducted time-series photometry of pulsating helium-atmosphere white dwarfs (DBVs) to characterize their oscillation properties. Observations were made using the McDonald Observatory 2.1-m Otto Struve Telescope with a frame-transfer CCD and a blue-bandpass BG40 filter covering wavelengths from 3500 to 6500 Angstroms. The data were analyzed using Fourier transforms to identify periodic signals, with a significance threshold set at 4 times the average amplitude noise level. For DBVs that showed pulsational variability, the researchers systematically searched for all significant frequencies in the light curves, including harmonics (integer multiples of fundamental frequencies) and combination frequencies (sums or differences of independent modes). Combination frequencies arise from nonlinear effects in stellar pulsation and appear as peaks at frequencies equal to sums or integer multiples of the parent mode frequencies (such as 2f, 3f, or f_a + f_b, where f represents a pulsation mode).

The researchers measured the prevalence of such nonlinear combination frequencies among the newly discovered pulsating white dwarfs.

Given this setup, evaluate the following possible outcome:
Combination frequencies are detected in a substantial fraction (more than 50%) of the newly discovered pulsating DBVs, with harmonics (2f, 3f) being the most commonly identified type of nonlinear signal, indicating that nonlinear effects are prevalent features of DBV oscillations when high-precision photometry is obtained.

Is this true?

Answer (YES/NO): NO